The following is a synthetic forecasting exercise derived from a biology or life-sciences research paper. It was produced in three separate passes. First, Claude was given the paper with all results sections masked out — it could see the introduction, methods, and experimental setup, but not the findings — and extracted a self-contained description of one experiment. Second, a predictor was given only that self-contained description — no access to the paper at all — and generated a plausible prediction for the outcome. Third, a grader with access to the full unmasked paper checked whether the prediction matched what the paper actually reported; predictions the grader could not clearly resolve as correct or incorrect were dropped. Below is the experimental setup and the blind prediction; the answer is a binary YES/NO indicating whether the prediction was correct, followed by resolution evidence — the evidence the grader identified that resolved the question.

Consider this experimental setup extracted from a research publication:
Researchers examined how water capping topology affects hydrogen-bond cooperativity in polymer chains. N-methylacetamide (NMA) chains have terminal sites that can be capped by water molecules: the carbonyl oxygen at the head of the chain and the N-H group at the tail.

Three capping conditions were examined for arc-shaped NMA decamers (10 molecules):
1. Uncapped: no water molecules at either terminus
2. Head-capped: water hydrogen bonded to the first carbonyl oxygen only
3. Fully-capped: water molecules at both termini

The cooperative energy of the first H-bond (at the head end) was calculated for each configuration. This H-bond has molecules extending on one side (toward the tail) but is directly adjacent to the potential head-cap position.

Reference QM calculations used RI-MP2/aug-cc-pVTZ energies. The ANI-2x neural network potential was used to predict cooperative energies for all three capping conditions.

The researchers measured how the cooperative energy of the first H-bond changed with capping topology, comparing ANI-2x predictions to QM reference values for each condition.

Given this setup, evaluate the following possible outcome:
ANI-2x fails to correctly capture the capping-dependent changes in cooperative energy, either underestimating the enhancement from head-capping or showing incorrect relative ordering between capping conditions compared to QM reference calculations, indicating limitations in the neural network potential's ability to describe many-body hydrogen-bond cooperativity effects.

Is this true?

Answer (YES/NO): YES